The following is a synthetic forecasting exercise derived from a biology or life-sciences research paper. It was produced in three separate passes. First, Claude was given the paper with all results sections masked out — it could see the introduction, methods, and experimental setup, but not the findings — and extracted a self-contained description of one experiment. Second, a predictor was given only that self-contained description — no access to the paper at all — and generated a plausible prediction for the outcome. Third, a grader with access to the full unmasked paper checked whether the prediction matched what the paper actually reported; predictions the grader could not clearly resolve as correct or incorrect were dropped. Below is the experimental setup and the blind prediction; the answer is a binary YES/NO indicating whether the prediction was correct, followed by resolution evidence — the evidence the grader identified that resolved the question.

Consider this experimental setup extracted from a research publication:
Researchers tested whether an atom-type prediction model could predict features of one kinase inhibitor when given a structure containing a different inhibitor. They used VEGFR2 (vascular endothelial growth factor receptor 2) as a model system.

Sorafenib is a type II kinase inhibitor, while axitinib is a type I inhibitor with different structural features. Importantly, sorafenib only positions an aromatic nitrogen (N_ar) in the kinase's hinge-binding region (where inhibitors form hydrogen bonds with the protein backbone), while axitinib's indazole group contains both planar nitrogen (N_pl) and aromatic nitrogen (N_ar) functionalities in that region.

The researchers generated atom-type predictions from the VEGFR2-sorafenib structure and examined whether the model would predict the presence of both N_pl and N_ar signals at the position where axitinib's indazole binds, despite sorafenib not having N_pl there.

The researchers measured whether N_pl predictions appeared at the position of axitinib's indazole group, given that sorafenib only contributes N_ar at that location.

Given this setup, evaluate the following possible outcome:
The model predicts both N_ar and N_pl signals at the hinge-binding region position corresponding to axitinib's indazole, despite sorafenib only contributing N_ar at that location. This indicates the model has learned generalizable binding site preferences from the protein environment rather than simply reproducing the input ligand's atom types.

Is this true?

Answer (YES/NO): YES